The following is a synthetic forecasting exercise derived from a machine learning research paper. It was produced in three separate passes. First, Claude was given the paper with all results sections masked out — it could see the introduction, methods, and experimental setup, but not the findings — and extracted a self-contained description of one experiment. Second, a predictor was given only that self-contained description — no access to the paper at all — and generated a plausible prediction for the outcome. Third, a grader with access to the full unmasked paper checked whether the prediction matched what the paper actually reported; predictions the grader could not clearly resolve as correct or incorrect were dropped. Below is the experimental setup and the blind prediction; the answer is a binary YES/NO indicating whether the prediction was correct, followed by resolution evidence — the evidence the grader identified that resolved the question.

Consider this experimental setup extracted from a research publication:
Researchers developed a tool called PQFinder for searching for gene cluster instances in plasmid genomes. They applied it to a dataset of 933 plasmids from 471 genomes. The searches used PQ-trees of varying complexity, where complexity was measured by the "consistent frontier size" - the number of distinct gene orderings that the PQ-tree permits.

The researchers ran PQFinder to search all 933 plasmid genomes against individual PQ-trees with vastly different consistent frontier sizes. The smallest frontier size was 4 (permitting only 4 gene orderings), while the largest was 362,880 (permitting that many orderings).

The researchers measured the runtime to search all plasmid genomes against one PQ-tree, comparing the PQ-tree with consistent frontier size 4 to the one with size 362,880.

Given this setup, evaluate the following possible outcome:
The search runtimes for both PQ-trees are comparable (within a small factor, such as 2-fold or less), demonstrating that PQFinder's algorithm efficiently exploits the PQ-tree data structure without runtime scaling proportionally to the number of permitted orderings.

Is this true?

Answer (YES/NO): NO